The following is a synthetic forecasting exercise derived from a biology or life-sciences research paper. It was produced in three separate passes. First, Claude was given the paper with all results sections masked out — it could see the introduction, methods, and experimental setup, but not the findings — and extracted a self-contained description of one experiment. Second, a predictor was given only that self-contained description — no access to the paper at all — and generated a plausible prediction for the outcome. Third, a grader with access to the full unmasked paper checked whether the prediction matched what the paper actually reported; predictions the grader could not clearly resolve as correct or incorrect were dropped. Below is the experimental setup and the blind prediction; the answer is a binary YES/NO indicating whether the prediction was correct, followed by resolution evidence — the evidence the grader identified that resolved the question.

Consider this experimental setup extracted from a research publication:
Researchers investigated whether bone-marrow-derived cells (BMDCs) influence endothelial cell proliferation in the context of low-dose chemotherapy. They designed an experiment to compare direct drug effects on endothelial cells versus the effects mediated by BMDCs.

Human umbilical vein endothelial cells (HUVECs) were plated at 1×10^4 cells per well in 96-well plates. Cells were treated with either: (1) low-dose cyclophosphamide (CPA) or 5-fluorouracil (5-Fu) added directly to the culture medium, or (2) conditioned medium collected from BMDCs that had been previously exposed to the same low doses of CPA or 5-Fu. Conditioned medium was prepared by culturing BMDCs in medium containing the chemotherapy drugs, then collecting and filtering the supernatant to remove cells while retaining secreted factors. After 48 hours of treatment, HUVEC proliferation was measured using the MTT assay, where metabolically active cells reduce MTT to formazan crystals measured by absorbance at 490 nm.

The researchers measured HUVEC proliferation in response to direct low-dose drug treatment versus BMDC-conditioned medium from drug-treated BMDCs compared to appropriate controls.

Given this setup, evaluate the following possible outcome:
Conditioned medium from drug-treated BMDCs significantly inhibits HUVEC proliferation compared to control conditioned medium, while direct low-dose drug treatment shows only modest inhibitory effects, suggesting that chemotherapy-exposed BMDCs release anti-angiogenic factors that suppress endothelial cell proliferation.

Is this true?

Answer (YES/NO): NO